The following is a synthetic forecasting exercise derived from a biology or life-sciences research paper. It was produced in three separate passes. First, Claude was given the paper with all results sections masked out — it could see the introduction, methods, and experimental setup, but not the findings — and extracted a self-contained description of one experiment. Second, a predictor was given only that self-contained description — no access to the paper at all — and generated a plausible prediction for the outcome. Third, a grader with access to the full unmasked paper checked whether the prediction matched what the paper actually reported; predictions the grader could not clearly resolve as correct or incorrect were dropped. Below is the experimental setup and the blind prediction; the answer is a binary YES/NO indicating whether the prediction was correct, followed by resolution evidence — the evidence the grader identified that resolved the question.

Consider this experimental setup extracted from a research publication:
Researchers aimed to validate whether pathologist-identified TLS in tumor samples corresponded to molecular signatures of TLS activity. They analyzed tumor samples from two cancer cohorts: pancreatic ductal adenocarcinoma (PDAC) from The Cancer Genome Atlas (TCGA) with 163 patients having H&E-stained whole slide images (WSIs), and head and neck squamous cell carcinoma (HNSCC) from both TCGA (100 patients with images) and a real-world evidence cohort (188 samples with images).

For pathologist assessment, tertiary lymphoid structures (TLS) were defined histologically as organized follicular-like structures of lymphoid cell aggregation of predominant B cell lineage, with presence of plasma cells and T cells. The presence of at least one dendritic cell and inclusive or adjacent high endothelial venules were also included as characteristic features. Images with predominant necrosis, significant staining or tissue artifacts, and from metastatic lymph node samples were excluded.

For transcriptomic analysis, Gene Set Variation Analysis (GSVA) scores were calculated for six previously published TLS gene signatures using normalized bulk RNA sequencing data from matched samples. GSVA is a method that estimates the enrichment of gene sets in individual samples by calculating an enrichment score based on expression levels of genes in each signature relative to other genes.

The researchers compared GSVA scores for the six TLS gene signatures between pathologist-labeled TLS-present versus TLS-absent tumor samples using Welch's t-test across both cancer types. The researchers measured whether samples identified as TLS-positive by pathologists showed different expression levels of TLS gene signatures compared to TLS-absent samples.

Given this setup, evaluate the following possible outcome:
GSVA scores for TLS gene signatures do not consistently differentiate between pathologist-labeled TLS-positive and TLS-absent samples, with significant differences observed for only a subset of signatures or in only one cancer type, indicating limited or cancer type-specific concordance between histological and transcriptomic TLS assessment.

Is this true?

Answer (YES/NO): NO